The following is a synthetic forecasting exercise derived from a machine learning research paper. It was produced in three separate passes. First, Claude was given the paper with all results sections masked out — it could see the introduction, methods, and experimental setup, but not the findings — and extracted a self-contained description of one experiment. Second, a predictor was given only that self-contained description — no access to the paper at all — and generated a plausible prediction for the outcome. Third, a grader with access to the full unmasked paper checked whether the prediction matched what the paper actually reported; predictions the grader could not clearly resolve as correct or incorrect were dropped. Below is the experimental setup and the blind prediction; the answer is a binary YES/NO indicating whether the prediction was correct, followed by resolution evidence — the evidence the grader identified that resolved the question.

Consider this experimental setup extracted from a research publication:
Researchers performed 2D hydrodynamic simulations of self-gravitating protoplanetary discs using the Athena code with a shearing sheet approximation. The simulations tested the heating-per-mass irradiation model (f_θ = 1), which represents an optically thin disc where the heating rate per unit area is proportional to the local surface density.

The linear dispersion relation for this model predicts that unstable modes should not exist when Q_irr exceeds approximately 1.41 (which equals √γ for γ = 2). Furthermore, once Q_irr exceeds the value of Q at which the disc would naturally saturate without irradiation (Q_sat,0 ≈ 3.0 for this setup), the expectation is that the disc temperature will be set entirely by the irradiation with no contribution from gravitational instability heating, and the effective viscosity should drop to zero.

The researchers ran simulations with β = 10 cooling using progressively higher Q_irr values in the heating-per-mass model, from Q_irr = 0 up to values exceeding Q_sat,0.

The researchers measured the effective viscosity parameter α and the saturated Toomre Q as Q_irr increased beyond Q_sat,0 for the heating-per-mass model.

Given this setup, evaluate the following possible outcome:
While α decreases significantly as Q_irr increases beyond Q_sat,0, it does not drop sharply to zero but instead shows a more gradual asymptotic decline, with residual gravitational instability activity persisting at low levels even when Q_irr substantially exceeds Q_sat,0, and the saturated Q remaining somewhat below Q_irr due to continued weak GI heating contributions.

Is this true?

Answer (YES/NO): NO